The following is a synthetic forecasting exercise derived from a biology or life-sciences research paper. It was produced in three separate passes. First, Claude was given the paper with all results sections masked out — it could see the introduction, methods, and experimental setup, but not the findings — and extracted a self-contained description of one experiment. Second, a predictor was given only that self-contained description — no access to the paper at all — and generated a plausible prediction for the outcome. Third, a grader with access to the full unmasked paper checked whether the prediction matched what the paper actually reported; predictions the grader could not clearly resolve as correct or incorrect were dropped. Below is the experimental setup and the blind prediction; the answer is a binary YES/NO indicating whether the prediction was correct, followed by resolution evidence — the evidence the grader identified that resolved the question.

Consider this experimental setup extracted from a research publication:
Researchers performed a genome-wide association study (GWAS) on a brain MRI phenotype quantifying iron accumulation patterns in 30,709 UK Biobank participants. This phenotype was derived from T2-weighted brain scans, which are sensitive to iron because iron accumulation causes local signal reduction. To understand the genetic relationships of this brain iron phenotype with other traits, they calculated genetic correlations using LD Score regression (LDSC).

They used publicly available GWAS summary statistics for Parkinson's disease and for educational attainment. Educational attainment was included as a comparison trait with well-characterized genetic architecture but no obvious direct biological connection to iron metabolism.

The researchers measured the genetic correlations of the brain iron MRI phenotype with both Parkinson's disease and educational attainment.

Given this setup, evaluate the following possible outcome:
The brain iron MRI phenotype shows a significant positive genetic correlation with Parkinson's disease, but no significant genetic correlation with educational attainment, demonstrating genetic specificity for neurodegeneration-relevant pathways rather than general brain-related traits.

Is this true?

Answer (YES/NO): NO